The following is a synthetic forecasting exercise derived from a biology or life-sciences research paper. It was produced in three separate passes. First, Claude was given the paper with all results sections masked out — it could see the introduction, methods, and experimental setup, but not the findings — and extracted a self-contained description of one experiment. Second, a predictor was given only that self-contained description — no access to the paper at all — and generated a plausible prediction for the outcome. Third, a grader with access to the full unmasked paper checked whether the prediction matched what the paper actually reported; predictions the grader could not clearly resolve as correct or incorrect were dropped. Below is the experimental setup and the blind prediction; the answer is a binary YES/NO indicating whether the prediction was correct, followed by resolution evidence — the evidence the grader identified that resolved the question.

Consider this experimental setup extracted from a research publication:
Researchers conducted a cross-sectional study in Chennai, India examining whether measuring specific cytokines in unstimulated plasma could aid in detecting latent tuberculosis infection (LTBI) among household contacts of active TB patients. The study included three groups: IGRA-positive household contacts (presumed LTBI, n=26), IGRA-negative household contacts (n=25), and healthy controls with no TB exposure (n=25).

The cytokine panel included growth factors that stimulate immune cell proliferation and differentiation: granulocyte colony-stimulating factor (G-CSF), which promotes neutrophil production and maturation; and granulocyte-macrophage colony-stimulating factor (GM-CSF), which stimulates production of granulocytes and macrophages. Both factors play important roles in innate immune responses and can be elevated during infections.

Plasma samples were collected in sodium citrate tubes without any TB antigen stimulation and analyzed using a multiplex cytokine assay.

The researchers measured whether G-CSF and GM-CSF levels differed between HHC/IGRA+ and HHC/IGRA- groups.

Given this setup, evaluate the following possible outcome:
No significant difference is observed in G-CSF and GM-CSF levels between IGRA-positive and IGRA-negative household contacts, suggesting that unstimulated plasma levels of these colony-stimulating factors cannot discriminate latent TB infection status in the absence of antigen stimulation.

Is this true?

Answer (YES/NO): NO